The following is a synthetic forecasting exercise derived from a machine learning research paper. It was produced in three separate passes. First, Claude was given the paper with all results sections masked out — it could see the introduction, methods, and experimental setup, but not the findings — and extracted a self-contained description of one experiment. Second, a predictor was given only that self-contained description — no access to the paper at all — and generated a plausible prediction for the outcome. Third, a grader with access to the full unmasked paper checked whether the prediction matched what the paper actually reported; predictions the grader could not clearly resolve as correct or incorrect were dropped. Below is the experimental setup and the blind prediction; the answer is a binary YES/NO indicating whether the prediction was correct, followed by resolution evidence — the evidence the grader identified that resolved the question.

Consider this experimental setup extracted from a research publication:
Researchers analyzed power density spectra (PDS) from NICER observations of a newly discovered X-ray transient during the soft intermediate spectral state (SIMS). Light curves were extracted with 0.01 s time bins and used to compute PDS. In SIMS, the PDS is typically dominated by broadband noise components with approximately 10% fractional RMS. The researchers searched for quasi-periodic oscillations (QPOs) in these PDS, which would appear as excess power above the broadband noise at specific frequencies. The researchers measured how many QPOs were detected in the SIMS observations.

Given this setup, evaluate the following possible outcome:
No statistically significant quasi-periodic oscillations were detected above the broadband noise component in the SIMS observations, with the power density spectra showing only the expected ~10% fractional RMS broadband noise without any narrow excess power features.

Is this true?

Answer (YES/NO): NO